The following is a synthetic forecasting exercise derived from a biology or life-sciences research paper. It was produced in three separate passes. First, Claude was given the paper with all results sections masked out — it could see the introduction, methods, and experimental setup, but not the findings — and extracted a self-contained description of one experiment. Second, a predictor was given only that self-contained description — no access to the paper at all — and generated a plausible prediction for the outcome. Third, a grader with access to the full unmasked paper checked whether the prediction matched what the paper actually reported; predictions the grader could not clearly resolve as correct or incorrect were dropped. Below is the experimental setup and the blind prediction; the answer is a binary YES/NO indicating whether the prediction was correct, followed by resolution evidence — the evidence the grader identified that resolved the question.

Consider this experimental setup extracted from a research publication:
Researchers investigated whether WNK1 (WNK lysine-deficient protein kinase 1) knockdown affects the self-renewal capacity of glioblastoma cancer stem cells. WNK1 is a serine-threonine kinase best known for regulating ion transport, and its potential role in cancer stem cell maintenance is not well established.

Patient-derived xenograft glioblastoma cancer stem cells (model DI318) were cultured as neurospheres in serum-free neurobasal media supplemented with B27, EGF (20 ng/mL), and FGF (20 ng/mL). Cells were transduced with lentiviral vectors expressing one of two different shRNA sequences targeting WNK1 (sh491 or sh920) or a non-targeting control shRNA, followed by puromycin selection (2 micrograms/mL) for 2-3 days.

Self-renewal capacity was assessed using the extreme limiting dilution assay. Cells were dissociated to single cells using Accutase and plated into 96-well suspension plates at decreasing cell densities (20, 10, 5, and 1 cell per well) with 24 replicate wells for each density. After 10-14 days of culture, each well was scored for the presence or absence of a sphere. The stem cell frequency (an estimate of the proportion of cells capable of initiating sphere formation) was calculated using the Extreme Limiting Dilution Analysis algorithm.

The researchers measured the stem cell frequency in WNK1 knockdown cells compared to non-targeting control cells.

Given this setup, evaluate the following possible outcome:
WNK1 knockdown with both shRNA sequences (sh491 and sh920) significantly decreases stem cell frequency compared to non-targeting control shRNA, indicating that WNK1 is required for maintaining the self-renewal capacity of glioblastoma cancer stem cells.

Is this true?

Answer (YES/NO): YES